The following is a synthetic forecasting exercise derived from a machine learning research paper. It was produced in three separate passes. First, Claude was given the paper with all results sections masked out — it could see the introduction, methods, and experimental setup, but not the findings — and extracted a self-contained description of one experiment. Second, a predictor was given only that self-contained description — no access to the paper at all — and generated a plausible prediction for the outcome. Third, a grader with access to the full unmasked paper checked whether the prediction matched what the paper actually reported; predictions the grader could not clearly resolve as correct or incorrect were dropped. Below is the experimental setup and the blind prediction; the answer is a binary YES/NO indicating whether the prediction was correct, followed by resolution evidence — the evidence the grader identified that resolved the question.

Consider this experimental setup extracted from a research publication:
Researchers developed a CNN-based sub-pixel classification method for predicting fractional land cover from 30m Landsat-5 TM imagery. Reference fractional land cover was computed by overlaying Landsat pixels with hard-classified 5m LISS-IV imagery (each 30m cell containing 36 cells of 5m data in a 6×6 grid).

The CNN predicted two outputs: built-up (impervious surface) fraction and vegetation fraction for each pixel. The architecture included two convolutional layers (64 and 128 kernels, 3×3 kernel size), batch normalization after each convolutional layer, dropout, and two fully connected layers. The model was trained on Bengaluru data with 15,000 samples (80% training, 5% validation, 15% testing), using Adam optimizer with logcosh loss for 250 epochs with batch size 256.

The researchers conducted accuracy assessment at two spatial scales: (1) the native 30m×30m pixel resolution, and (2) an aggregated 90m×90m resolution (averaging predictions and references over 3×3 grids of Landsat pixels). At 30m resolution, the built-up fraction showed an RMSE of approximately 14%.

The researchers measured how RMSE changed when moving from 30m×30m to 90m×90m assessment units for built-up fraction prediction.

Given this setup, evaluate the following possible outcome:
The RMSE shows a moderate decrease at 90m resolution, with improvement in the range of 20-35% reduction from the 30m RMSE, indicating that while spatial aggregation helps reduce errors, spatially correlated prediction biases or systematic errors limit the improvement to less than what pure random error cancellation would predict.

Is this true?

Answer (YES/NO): YES